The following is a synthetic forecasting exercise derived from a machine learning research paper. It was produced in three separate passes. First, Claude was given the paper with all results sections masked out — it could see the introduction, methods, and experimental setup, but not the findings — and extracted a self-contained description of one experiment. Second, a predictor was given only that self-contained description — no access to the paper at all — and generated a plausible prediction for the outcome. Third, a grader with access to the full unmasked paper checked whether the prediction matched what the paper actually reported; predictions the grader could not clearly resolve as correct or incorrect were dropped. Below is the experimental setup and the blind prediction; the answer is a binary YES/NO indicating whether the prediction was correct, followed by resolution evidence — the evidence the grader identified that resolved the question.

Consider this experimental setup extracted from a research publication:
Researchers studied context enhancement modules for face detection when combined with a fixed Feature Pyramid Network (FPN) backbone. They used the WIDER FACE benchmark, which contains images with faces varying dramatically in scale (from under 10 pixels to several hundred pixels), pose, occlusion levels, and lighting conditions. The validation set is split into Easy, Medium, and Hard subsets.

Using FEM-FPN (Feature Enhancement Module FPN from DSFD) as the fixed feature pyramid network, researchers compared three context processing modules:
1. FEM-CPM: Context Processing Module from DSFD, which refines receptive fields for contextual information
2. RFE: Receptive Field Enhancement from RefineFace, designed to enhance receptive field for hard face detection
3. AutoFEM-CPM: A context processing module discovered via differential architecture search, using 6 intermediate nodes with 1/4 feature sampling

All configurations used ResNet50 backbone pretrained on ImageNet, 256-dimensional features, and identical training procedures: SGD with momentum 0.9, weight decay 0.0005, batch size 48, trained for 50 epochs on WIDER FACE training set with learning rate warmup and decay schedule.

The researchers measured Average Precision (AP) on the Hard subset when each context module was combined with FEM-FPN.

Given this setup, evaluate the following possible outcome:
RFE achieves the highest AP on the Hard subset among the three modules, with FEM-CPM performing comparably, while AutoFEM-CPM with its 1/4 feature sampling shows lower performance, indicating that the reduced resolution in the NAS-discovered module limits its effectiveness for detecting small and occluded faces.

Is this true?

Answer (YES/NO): YES